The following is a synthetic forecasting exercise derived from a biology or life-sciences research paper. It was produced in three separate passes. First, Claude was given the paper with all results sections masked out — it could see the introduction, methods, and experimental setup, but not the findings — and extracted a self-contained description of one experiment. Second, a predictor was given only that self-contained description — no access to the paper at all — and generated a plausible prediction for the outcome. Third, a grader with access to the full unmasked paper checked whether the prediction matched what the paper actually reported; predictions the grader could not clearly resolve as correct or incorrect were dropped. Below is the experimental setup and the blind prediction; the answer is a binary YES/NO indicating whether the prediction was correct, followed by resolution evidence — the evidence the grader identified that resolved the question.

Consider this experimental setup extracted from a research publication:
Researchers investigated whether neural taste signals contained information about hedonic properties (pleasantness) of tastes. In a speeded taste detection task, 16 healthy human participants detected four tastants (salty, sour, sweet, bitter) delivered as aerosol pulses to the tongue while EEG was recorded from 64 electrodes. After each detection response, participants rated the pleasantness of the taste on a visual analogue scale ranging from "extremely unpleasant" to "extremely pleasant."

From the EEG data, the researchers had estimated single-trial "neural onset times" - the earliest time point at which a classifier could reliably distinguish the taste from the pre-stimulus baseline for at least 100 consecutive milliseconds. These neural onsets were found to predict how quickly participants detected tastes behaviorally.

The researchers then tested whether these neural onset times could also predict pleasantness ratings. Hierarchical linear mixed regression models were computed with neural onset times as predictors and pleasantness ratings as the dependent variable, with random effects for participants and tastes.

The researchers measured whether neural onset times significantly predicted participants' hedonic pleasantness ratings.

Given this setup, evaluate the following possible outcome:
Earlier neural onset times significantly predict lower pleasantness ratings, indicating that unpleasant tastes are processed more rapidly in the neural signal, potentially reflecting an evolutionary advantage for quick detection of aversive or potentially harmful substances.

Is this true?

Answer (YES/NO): NO